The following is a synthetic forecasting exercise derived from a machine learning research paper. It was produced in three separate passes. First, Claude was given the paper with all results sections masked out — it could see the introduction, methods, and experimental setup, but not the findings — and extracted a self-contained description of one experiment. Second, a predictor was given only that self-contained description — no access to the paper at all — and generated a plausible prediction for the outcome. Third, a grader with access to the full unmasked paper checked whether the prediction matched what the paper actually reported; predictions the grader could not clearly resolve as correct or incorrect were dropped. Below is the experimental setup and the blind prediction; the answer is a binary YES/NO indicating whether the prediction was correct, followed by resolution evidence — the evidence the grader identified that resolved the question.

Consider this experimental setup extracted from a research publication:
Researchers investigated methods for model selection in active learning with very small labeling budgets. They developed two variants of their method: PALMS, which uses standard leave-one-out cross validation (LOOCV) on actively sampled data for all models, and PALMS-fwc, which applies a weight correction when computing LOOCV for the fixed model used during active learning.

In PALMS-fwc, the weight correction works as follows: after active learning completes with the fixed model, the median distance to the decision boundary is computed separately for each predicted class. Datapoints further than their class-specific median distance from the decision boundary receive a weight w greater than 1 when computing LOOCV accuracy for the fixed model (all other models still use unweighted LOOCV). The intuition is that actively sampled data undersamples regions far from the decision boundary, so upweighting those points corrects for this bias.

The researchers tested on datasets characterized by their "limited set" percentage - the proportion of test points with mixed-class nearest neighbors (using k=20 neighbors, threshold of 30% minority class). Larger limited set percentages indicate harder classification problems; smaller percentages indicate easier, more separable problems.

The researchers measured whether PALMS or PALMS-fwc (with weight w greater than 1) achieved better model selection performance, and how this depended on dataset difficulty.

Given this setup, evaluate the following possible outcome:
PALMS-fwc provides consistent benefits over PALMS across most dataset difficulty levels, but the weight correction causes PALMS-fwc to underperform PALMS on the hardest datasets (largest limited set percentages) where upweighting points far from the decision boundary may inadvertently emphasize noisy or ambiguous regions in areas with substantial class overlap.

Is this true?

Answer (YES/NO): NO